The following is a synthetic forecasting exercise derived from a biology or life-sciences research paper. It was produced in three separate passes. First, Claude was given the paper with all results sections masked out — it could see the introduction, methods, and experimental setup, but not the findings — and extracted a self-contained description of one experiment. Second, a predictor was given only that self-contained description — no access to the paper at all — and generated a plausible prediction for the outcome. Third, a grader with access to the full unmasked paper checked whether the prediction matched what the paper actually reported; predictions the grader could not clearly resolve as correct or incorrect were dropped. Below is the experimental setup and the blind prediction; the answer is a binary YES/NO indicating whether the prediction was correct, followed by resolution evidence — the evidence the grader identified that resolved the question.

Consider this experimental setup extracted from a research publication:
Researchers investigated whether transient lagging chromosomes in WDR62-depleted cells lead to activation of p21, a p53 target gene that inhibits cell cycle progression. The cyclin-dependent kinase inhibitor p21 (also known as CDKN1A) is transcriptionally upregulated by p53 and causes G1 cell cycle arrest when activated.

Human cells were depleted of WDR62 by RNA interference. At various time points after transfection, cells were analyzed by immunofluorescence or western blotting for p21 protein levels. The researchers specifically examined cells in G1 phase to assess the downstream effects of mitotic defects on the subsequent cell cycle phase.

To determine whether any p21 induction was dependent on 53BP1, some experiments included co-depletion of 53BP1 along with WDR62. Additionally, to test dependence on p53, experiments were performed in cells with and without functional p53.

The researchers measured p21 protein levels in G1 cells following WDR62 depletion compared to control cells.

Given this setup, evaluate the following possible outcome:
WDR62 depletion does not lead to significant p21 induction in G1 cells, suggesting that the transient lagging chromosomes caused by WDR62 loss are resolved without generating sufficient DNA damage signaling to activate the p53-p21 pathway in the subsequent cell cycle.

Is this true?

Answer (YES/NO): NO